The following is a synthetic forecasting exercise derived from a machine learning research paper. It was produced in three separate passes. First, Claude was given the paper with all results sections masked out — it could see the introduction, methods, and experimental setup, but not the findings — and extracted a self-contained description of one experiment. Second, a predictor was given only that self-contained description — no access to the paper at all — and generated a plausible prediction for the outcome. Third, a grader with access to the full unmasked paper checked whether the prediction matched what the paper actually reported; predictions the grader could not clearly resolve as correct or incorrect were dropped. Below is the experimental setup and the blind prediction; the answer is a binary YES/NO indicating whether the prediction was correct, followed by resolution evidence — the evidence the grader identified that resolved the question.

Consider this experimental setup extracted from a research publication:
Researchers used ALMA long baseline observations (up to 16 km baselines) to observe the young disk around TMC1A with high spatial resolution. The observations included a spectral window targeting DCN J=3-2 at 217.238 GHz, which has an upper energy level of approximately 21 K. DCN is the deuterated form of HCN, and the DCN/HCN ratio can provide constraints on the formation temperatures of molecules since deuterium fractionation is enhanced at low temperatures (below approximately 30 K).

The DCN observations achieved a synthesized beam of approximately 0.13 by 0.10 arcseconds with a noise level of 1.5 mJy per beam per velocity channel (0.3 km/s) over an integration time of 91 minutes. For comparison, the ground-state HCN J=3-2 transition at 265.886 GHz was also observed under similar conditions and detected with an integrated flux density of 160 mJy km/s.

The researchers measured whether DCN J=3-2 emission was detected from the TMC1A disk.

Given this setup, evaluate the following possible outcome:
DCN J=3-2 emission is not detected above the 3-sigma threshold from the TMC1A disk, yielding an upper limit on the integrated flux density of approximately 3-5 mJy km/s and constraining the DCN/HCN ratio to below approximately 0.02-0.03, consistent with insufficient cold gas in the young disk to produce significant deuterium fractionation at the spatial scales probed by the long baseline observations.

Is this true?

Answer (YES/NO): NO